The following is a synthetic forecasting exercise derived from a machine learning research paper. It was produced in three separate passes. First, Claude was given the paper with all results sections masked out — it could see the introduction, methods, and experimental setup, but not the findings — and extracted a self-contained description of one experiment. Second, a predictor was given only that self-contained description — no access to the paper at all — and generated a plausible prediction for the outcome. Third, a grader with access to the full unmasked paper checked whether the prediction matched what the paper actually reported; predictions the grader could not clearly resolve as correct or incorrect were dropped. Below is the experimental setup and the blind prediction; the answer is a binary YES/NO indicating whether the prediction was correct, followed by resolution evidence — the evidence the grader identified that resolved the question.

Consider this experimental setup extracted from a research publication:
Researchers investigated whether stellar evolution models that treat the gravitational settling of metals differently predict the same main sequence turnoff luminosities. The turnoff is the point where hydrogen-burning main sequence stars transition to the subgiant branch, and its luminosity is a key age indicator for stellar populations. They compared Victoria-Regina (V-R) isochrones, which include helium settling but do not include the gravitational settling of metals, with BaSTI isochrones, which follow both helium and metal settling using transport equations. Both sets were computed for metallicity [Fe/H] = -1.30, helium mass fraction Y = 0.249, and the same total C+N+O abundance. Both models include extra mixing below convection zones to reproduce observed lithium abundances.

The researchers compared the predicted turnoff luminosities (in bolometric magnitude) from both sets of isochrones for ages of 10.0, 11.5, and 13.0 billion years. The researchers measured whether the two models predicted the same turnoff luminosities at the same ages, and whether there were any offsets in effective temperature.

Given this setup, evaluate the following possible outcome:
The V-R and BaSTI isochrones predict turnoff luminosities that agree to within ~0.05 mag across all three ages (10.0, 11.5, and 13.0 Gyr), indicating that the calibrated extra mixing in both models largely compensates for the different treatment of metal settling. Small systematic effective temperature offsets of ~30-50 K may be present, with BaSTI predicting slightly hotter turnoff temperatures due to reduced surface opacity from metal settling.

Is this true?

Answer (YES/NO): NO